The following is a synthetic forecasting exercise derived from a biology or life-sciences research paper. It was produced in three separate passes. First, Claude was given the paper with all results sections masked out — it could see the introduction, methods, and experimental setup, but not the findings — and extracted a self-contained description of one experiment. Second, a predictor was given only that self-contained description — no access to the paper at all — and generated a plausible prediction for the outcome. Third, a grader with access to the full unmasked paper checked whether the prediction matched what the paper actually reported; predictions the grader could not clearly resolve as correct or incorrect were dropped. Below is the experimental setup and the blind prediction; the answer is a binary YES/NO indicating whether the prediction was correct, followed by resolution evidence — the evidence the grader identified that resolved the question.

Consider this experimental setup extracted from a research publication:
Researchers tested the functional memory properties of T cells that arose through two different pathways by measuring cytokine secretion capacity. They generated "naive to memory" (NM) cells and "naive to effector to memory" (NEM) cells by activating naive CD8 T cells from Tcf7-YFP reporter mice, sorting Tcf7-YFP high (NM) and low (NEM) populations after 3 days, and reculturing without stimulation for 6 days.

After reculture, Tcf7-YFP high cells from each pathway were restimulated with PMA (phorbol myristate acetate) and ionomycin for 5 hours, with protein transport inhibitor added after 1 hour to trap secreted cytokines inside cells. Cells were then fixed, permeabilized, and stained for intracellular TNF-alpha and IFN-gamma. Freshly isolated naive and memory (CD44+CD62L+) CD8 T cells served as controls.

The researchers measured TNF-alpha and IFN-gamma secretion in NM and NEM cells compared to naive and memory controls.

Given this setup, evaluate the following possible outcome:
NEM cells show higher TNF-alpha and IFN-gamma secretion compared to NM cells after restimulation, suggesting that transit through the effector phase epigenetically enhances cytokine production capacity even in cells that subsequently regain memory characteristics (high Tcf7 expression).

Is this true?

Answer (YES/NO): NO